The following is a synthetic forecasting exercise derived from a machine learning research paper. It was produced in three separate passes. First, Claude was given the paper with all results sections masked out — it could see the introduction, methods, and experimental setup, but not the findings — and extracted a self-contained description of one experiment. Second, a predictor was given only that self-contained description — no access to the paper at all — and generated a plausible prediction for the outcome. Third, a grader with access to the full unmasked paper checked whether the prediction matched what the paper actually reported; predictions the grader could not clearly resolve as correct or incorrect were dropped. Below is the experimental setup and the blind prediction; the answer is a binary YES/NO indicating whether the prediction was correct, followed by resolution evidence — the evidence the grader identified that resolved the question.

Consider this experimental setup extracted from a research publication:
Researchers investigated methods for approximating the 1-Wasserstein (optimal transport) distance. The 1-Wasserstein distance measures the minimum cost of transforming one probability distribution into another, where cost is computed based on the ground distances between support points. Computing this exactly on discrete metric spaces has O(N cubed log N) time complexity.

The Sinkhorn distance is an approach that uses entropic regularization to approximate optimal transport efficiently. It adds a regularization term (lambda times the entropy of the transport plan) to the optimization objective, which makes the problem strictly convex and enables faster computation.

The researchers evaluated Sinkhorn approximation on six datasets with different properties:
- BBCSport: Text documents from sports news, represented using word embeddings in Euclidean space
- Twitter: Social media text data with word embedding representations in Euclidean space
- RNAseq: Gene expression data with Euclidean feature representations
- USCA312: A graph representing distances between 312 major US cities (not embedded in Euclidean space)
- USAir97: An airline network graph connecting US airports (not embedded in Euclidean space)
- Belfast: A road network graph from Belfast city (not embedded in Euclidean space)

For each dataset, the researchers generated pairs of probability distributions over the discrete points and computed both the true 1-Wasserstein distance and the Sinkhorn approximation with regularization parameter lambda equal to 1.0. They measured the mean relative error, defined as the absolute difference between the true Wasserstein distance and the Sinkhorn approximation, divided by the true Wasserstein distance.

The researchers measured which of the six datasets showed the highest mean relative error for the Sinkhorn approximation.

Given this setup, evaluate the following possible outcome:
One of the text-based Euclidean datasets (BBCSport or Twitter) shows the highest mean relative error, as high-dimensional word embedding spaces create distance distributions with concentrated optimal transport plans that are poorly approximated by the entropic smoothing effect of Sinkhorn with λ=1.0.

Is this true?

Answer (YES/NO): NO